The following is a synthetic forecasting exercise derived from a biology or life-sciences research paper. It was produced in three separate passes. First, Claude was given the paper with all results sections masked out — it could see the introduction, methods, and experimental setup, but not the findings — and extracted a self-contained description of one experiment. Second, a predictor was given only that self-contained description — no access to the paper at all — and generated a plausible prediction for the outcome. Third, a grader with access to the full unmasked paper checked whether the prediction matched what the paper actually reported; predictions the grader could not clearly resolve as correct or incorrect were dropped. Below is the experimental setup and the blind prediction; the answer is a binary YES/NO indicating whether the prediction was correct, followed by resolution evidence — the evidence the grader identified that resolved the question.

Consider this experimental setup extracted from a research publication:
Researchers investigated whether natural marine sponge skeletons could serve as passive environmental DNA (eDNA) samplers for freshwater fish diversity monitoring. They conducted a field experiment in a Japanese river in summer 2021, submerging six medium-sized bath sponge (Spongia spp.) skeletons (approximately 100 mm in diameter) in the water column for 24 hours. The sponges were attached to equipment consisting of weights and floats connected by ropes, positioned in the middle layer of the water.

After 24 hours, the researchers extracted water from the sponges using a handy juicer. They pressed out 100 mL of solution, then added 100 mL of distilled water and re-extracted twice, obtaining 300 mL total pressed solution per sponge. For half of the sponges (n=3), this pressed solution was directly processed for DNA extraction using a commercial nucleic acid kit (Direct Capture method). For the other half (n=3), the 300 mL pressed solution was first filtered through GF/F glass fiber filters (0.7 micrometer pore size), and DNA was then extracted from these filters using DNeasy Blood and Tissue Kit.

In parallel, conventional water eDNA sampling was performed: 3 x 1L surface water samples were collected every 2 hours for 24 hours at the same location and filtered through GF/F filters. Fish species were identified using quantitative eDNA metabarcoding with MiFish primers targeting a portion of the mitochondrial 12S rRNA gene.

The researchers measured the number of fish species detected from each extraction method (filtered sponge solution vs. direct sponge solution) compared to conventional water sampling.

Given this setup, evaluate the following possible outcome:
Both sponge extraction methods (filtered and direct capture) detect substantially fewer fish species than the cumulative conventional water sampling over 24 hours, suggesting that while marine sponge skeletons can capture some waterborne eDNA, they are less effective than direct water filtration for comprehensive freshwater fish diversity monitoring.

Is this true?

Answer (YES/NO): NO